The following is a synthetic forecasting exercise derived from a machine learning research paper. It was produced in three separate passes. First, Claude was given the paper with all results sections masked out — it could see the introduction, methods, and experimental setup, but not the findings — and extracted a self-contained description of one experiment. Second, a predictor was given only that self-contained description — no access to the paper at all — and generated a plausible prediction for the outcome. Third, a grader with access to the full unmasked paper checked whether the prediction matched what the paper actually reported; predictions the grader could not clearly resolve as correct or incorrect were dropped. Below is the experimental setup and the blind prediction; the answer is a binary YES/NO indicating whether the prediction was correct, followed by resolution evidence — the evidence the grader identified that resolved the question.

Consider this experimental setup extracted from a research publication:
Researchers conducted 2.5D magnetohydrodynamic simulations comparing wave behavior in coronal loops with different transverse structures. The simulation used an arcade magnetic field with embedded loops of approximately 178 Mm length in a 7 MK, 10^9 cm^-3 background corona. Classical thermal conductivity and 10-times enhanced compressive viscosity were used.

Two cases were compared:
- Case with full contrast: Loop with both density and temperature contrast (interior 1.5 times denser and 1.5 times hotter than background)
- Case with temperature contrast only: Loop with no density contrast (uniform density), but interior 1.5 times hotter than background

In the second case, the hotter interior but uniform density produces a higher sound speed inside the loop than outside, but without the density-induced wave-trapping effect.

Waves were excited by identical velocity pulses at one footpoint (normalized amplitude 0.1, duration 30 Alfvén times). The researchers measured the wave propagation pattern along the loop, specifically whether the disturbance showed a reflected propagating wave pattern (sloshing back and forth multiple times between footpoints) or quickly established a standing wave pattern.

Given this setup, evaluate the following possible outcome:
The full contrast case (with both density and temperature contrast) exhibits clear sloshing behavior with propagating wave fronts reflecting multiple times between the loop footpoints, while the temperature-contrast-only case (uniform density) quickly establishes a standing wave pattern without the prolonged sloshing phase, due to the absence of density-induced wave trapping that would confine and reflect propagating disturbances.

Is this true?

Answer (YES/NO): NO